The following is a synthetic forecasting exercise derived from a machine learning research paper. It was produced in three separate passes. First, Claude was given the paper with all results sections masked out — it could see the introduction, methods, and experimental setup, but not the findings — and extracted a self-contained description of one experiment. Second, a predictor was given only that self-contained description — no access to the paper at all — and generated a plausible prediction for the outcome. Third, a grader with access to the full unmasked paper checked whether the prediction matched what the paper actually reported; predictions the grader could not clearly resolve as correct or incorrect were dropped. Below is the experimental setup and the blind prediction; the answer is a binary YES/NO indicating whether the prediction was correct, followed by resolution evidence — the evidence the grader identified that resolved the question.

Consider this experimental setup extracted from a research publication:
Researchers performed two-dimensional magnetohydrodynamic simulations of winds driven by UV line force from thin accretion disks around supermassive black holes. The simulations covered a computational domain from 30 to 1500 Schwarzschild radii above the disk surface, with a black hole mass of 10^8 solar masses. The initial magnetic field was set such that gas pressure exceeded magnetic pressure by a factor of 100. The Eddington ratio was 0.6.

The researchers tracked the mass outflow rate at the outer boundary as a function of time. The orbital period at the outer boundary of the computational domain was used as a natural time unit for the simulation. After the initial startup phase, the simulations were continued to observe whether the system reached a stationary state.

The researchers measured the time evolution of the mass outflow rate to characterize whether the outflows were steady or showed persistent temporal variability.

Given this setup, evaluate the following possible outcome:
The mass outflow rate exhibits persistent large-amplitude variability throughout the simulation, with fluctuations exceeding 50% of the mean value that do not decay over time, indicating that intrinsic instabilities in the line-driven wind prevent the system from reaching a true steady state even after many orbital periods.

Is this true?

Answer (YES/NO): NO